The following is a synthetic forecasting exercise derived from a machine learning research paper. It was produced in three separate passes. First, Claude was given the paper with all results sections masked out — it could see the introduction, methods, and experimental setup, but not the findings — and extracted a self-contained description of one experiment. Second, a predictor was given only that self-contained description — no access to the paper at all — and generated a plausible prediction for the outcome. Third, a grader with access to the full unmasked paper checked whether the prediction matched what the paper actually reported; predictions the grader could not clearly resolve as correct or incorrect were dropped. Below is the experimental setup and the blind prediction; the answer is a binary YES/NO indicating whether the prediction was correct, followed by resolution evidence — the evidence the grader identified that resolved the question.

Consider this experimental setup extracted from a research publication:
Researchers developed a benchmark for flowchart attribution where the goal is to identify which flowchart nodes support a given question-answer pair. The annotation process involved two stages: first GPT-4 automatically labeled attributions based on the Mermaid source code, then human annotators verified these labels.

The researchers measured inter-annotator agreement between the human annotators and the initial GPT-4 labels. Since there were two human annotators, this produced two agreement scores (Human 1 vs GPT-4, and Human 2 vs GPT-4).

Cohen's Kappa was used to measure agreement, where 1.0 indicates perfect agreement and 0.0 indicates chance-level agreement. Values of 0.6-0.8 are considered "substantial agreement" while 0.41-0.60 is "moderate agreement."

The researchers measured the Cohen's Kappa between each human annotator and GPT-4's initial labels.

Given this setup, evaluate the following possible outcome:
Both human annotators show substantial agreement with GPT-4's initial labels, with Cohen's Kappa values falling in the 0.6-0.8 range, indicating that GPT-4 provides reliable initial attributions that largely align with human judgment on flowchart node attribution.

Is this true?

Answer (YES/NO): YES